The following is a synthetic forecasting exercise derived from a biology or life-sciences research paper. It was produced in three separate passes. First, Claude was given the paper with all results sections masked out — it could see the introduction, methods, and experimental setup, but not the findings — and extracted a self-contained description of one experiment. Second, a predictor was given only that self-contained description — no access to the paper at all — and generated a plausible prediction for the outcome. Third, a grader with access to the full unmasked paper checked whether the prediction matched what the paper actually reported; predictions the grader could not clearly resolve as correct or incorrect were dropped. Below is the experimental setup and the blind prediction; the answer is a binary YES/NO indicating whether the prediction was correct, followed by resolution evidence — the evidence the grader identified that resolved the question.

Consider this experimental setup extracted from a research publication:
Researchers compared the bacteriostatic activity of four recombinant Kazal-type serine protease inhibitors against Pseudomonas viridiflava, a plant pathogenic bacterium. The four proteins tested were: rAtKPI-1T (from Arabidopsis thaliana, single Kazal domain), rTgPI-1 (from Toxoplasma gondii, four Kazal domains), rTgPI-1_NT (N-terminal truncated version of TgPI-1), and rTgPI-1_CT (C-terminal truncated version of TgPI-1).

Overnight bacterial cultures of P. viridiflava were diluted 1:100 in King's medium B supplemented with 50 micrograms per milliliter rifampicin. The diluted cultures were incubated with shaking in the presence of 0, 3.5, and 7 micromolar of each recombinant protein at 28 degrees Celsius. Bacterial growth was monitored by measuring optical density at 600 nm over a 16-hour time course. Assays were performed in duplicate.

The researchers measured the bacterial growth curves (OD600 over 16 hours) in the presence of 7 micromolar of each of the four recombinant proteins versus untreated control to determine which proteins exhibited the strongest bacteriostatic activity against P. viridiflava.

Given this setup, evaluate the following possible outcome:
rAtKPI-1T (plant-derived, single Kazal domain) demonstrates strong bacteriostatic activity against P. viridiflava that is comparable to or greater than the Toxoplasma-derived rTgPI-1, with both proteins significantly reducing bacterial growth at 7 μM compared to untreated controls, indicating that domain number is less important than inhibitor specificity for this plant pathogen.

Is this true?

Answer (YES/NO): NO